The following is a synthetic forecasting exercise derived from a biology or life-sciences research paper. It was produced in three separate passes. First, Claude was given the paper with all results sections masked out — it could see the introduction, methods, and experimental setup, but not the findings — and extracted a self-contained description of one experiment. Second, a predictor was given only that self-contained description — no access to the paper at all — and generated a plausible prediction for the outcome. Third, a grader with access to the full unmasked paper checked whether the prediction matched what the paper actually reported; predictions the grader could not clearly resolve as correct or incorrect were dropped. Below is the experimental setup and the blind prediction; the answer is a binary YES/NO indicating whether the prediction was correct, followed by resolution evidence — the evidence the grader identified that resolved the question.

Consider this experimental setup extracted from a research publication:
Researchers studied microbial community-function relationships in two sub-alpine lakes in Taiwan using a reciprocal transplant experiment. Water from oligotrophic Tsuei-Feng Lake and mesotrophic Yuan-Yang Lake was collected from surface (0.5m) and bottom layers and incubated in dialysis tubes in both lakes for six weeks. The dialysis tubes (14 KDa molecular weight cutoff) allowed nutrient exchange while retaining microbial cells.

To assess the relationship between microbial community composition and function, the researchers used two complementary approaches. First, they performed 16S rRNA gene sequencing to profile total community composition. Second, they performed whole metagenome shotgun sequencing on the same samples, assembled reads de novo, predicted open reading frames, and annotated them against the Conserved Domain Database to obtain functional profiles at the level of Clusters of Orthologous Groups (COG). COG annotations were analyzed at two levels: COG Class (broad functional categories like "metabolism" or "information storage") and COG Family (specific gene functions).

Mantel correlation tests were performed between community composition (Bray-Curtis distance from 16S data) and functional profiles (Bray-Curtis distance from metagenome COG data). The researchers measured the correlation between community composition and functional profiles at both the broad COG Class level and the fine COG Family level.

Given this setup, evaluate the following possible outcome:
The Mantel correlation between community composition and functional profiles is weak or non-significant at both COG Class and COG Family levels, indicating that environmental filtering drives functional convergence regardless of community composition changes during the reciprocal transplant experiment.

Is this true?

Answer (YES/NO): NO